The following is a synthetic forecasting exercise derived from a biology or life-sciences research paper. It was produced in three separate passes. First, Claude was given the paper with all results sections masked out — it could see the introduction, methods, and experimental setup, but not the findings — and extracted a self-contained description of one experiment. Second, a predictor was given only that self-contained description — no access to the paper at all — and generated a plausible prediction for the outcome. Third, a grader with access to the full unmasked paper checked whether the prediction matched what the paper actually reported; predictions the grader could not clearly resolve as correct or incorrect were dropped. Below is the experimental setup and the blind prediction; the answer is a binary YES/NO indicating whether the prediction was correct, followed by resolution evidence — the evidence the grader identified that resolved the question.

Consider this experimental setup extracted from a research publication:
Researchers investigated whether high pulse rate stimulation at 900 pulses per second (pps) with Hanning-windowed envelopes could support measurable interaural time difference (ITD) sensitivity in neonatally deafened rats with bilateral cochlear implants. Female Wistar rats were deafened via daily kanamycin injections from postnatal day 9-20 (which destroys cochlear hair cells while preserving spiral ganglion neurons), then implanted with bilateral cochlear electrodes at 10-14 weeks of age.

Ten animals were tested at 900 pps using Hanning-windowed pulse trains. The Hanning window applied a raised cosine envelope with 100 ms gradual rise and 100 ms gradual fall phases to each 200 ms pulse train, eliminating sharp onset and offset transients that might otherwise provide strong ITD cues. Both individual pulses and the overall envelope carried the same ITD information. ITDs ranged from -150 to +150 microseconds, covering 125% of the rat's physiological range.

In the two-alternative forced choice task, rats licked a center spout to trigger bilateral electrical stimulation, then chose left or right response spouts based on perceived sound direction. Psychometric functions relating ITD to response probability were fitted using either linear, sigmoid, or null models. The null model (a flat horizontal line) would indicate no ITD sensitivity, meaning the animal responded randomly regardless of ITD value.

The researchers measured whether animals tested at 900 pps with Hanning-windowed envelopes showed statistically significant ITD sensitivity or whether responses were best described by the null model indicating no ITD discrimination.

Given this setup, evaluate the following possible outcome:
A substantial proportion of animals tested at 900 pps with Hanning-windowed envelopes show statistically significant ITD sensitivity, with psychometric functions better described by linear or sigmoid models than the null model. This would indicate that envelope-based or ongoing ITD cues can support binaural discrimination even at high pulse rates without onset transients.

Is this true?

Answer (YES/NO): YES